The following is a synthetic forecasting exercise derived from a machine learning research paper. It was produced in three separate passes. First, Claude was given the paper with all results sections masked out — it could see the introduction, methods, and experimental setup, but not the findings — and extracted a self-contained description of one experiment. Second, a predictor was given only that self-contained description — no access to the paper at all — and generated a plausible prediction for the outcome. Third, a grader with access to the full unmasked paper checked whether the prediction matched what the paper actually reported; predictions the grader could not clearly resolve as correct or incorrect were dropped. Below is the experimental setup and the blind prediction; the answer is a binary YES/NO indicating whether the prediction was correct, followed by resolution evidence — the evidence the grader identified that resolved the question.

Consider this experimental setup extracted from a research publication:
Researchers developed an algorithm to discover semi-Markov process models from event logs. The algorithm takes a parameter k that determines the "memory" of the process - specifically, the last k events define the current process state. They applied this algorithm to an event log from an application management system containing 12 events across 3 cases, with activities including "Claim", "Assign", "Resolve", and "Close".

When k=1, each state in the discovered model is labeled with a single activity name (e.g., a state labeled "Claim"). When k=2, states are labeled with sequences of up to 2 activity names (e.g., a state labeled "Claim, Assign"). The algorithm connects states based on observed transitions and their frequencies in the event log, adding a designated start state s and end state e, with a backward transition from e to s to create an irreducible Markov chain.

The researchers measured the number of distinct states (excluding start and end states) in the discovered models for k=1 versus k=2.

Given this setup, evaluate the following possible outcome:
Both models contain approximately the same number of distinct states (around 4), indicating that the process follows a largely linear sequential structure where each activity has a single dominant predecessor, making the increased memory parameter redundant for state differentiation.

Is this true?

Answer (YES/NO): NO